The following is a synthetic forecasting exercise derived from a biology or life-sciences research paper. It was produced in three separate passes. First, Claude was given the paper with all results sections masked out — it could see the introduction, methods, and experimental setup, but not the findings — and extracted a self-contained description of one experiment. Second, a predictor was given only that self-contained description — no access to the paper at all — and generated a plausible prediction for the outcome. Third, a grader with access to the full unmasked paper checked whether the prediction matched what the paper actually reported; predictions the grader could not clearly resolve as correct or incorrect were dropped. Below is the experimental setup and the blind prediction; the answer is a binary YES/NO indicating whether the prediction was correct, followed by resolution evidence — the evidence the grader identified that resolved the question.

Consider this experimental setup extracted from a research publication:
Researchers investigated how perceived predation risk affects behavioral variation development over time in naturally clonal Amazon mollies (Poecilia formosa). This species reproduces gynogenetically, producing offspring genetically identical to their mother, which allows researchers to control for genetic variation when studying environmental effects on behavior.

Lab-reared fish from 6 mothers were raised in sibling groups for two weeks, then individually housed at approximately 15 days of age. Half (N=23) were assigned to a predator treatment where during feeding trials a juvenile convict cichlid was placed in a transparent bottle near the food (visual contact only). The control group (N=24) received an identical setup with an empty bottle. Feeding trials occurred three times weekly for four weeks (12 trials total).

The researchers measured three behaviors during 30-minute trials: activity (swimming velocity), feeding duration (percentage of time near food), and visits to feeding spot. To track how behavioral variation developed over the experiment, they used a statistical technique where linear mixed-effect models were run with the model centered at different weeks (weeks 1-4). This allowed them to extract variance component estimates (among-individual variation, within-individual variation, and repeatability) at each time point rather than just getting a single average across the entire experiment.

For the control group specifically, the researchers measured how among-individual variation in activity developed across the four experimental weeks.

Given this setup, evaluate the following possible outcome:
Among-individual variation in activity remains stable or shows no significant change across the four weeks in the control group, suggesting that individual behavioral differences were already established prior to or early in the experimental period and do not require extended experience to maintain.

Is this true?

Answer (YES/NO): NO